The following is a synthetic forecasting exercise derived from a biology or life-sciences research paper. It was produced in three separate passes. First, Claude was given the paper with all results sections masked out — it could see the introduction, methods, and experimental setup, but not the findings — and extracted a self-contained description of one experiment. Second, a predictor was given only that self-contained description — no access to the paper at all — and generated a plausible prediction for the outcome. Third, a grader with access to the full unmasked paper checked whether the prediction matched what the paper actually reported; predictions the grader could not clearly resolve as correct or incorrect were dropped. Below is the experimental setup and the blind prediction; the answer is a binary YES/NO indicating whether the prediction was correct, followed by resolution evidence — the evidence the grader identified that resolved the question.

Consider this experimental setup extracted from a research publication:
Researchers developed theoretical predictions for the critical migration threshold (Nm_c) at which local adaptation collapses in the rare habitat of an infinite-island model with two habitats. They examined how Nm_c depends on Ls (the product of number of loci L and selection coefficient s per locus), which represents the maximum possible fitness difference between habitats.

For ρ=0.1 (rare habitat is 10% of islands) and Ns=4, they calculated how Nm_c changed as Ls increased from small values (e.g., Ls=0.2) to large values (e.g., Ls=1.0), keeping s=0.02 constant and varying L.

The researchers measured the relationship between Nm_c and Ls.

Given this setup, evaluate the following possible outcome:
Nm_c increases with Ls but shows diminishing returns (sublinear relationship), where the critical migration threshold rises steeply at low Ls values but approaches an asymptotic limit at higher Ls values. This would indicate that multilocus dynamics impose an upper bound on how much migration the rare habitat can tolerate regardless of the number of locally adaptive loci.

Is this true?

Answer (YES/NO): NO